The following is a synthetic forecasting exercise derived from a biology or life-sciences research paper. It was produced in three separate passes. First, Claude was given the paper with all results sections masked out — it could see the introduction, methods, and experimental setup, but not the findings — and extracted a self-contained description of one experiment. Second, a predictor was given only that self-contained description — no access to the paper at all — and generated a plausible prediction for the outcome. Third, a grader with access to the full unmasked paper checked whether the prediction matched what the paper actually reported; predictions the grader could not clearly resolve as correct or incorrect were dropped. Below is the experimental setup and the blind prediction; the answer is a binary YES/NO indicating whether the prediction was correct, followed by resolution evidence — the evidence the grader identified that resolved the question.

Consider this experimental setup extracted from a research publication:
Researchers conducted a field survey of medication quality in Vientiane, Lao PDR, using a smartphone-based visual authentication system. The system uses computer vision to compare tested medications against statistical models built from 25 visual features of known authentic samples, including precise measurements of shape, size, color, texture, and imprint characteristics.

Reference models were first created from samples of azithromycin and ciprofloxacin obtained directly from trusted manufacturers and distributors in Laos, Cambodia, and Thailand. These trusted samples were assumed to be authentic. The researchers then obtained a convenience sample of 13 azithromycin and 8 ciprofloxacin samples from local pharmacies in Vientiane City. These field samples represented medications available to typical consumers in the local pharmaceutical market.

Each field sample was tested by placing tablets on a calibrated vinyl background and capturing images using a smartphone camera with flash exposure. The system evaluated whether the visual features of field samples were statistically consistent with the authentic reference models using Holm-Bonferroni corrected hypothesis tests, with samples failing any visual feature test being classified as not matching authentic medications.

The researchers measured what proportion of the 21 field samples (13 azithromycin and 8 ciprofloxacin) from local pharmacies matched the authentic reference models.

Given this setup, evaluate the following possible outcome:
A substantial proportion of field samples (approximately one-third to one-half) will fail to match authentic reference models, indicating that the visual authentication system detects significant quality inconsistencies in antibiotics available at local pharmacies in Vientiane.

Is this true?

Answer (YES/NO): NO